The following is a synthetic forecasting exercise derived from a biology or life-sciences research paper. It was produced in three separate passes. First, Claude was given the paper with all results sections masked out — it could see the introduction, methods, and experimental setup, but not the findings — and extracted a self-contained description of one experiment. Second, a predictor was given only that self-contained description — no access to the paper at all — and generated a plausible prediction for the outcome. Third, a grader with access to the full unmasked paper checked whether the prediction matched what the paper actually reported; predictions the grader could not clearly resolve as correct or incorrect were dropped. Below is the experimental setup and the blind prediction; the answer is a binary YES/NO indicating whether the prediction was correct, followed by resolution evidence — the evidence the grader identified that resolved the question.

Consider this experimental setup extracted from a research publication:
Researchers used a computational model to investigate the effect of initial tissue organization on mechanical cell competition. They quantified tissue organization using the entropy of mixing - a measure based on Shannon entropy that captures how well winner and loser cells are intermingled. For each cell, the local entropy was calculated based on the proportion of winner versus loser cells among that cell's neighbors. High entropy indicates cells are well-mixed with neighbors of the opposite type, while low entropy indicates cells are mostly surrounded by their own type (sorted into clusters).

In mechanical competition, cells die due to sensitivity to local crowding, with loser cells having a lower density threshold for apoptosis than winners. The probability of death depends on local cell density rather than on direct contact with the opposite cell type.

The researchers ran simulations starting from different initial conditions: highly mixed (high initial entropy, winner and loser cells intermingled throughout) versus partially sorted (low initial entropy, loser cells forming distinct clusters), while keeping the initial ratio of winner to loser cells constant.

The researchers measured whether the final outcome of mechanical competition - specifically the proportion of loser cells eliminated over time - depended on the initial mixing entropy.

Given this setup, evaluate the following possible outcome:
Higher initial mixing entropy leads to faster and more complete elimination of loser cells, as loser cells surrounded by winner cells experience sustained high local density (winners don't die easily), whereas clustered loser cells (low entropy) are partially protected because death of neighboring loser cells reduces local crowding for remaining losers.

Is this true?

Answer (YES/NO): NO